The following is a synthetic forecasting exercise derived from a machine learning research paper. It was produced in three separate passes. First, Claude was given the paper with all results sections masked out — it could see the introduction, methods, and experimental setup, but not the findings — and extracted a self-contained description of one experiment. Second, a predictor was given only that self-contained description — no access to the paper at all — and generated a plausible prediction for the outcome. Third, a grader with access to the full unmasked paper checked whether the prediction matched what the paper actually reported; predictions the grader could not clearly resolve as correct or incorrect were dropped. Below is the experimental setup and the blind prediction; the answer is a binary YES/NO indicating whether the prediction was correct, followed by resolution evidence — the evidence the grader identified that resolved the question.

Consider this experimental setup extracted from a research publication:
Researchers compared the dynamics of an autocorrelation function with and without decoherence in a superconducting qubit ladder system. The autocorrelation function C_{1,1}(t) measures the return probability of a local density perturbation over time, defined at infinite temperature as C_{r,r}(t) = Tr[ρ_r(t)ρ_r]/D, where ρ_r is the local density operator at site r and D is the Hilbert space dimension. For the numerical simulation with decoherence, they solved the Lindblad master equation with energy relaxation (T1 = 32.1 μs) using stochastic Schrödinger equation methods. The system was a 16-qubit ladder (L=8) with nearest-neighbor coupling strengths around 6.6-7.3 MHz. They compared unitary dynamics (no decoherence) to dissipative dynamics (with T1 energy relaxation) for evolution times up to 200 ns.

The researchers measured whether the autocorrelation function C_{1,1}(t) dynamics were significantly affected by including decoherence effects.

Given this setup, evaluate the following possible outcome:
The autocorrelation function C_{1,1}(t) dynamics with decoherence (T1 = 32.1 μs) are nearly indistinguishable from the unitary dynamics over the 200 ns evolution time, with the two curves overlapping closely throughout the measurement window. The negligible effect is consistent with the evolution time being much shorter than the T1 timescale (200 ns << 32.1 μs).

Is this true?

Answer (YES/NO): YES